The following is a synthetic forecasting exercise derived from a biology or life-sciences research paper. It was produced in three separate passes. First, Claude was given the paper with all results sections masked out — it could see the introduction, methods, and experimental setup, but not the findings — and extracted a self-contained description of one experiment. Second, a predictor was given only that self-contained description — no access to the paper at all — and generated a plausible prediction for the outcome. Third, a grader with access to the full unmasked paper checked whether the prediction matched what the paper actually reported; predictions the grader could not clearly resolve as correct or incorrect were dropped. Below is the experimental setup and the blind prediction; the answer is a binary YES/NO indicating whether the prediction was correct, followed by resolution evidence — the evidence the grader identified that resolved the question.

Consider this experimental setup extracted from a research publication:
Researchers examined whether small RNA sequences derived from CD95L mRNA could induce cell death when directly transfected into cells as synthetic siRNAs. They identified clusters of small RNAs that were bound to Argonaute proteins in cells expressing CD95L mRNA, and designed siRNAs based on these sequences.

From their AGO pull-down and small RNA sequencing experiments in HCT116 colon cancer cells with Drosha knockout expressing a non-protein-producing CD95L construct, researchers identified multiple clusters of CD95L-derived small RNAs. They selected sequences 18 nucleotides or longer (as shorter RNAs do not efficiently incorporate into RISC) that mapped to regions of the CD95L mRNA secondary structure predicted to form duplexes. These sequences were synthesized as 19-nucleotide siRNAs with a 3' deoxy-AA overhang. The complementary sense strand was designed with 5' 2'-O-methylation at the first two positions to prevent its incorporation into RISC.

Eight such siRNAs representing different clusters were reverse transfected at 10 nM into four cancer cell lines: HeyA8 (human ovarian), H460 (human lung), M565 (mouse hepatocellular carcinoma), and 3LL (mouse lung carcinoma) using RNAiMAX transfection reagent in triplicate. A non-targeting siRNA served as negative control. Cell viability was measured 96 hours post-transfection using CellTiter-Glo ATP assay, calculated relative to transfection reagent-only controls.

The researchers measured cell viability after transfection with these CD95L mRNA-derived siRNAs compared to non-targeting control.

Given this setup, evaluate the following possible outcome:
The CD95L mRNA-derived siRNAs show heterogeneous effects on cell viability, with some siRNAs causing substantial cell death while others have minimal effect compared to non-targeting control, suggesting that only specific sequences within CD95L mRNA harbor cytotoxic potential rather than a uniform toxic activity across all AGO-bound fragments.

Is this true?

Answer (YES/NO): YES